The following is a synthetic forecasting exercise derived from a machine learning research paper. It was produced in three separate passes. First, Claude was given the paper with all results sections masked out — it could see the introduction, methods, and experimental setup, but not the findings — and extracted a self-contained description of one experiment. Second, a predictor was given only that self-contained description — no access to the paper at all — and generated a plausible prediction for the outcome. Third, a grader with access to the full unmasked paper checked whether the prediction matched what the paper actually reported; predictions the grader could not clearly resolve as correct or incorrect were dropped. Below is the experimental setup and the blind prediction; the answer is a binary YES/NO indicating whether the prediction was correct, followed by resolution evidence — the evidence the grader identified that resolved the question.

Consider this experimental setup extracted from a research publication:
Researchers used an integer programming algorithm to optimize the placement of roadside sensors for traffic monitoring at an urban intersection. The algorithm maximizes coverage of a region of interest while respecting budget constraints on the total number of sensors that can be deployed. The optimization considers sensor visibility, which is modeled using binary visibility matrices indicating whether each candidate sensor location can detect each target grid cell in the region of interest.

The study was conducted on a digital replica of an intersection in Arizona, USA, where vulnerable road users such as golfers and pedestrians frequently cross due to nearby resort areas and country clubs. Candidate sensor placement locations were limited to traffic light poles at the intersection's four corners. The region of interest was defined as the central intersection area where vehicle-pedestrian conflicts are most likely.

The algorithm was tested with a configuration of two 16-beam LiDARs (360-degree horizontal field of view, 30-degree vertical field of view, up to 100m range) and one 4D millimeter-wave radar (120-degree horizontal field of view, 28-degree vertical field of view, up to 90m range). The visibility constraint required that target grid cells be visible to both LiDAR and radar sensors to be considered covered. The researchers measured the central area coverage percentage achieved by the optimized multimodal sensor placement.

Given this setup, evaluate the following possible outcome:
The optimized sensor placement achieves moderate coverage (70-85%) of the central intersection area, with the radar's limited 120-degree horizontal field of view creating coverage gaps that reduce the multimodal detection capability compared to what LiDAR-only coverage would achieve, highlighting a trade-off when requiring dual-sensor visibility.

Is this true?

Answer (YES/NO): NO